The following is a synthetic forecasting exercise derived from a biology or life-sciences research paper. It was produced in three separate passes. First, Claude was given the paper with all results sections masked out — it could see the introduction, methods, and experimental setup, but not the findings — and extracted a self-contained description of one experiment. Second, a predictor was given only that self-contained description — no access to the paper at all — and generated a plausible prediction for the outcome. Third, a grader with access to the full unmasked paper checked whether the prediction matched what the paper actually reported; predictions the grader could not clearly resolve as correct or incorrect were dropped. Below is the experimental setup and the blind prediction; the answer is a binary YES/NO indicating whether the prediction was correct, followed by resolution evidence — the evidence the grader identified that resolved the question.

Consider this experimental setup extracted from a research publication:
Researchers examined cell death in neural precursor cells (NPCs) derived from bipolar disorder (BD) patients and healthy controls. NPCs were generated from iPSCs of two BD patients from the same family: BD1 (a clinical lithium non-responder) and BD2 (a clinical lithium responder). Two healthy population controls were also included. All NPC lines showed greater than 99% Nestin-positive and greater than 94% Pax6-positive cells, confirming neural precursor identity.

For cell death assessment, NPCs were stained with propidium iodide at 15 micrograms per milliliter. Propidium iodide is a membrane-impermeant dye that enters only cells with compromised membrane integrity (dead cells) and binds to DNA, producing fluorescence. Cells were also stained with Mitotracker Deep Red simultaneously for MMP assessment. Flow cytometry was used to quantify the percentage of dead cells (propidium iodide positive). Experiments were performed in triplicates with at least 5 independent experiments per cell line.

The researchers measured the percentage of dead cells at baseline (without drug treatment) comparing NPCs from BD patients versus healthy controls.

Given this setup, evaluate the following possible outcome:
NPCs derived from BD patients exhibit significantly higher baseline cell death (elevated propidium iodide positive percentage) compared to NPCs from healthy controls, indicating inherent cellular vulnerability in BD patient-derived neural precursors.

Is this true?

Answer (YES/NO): YES